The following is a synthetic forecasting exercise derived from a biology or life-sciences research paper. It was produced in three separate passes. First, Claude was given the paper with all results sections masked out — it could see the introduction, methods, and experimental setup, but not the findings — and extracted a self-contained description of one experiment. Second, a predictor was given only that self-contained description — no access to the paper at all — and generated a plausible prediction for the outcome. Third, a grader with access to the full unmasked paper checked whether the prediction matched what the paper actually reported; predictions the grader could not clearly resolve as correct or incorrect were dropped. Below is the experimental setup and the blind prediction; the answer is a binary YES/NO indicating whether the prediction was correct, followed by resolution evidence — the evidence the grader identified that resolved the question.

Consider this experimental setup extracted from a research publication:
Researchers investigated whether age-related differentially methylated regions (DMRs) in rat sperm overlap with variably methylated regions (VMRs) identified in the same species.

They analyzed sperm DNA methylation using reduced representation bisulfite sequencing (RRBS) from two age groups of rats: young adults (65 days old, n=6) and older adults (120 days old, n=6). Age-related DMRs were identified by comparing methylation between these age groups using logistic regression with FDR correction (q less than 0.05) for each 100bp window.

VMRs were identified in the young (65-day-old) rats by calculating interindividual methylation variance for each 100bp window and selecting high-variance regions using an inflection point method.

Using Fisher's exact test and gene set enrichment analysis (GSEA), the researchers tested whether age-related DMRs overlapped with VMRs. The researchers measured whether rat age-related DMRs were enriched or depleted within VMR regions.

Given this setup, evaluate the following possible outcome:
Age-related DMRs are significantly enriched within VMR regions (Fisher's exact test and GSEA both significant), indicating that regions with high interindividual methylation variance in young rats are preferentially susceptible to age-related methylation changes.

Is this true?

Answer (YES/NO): YES